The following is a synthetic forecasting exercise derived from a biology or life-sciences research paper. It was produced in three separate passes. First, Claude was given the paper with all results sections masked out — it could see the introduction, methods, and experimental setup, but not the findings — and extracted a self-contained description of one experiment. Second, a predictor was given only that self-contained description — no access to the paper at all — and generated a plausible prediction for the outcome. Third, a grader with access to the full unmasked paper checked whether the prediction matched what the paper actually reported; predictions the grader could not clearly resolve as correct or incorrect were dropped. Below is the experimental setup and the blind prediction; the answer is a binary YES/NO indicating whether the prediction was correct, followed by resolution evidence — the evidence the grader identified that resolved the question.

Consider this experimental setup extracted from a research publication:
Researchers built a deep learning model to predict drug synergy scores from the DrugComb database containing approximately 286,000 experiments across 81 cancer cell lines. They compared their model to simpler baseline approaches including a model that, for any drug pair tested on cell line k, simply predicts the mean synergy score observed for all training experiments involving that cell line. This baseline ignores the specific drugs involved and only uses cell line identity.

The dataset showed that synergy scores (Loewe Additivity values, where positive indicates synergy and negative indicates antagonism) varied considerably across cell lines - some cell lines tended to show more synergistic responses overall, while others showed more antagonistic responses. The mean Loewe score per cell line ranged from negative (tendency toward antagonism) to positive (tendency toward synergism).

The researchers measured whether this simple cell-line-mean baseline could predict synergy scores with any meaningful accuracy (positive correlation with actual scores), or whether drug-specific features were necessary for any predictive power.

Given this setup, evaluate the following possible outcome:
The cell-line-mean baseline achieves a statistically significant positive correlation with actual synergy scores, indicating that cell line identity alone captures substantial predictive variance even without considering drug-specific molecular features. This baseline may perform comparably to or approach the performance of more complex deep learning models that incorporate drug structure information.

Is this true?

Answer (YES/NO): NO